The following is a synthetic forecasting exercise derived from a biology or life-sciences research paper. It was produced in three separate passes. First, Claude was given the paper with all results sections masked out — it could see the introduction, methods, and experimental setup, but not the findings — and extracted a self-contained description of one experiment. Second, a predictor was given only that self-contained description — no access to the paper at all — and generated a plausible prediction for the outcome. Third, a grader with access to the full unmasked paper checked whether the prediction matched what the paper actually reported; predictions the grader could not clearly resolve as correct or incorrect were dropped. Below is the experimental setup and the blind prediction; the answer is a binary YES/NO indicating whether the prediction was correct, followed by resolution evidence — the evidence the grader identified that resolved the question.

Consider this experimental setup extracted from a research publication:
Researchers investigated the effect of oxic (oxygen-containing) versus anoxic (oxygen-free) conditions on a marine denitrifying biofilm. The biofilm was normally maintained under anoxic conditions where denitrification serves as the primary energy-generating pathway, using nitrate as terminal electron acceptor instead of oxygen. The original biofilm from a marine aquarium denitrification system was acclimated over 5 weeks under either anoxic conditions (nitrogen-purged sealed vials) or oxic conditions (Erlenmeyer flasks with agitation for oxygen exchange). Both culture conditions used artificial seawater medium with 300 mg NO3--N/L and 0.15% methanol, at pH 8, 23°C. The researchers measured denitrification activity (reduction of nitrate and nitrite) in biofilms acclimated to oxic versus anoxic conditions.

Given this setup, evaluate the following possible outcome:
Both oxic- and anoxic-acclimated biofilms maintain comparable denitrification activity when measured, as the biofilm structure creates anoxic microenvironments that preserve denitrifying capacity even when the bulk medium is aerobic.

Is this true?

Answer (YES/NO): NO